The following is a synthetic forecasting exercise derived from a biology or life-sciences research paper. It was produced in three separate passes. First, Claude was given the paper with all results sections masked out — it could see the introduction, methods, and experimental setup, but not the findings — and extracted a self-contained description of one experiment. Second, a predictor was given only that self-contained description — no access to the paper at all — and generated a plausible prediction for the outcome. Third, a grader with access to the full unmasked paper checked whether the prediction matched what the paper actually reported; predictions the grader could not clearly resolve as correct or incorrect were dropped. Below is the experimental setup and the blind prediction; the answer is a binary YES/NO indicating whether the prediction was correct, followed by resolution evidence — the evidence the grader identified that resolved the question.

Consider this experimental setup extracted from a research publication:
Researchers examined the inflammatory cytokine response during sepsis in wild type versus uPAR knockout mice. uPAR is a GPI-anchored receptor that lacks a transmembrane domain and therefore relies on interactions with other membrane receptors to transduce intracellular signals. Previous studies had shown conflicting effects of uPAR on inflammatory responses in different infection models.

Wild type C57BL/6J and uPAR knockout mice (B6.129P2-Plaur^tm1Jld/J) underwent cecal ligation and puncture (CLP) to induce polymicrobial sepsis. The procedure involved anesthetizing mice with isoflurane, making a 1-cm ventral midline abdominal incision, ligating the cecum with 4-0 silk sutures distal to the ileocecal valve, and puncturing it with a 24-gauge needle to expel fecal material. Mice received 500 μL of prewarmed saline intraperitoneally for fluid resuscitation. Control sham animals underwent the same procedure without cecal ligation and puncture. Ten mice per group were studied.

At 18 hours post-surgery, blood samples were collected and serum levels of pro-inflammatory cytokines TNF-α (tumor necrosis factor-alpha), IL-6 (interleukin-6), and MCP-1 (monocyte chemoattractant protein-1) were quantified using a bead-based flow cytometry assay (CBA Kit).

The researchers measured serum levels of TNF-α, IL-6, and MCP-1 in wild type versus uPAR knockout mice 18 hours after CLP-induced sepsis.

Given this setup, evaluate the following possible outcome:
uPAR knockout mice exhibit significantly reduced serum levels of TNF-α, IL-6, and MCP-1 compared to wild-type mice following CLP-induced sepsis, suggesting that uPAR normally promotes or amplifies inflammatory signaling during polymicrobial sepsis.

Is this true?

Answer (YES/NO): YES